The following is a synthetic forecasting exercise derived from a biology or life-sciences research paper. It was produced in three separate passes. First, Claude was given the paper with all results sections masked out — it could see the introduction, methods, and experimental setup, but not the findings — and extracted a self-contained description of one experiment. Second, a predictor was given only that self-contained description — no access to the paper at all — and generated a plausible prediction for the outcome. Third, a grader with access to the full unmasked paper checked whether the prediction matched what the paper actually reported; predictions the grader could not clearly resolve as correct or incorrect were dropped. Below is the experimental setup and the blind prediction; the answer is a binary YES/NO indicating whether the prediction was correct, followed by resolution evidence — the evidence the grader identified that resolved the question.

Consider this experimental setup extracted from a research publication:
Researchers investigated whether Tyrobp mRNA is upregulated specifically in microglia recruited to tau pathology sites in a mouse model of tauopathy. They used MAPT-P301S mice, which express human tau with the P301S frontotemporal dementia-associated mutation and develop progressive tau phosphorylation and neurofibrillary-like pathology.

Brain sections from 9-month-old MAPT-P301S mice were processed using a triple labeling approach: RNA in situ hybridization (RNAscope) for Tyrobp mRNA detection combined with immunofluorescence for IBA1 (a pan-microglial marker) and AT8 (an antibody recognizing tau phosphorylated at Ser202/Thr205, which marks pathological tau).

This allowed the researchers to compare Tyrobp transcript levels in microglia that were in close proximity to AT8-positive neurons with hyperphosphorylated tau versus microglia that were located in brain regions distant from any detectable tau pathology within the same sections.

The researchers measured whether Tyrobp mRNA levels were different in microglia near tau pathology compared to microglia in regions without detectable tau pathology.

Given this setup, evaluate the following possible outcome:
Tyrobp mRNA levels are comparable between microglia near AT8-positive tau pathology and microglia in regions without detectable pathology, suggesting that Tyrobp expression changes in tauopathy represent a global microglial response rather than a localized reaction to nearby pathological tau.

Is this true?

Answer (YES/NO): NO